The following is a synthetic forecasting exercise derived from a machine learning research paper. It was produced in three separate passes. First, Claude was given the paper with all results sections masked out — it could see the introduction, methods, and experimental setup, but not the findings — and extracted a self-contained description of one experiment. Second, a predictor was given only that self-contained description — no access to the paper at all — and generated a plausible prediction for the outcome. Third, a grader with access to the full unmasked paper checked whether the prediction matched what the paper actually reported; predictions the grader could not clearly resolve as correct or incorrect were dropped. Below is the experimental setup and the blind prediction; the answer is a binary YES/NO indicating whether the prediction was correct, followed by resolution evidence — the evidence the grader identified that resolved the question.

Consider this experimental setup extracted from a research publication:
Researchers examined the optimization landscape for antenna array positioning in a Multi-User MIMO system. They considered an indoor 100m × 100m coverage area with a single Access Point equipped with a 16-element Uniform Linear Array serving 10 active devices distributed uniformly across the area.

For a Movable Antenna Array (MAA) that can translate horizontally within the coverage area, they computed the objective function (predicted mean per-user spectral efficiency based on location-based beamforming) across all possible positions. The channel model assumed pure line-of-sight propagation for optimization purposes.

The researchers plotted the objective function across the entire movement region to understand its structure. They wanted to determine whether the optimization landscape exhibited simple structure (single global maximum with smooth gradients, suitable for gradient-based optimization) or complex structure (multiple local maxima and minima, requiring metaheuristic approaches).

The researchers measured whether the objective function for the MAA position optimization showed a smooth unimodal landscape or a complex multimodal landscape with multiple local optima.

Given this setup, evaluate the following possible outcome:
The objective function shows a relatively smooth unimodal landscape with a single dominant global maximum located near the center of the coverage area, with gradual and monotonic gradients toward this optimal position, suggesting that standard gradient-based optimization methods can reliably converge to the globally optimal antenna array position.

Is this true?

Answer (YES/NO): NO